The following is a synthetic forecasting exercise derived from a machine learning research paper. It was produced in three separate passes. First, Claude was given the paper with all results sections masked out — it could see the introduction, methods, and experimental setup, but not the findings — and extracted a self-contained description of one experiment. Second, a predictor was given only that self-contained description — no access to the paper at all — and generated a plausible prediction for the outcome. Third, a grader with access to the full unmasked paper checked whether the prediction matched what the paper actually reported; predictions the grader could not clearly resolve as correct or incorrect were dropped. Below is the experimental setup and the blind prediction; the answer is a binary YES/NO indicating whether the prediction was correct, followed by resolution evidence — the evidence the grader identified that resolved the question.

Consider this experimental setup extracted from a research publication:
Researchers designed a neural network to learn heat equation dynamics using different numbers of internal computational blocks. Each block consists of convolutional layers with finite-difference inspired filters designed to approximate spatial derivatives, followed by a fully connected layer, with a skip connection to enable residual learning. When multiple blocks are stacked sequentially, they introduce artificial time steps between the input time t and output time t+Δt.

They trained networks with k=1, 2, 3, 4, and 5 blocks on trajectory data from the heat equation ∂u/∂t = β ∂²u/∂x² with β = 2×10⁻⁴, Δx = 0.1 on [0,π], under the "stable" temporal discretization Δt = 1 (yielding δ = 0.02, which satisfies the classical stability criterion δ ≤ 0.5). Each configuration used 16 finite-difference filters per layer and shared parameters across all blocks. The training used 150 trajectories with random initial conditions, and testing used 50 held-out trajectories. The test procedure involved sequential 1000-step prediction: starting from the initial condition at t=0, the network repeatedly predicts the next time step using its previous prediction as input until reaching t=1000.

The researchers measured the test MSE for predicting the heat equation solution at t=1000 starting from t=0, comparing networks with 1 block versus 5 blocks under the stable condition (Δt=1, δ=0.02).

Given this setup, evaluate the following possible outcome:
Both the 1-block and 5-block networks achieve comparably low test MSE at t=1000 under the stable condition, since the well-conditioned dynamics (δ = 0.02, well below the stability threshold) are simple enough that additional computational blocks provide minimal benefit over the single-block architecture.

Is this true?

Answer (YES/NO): YES